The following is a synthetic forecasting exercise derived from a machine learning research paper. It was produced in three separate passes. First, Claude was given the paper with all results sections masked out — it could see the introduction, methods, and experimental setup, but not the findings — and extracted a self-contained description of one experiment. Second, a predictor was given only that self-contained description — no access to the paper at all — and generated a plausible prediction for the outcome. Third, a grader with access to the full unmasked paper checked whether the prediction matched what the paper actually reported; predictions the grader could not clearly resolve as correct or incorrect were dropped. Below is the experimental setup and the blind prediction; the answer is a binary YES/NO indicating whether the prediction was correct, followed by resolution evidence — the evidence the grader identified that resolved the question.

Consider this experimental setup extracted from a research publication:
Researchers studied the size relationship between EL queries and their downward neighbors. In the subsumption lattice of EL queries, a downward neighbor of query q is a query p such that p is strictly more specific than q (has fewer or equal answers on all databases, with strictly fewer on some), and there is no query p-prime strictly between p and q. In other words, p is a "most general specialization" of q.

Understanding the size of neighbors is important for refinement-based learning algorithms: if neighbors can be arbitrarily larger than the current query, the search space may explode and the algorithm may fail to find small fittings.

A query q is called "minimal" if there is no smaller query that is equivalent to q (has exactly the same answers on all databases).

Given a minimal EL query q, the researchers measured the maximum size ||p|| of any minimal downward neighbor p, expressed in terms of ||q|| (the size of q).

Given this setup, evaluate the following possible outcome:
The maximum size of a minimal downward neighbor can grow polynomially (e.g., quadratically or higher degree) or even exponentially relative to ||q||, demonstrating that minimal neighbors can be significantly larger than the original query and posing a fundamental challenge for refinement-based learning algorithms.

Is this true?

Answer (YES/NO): NO